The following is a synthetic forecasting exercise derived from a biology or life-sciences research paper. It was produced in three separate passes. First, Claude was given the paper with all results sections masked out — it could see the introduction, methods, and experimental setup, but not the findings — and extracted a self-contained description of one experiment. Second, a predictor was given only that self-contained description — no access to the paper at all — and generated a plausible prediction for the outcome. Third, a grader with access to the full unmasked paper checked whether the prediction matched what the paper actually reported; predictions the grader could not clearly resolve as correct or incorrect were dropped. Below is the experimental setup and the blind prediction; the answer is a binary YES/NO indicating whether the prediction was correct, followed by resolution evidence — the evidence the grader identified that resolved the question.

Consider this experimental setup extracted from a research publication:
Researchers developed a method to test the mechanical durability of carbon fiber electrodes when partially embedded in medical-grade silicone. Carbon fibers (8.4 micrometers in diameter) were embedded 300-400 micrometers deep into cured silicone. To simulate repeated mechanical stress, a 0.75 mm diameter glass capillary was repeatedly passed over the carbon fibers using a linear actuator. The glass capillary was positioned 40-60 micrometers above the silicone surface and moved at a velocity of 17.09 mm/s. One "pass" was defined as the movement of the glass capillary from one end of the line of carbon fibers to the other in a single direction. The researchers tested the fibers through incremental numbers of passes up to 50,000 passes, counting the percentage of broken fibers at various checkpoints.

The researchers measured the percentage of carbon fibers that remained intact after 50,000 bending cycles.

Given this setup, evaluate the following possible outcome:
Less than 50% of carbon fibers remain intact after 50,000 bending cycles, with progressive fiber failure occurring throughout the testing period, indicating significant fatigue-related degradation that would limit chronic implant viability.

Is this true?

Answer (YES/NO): NO